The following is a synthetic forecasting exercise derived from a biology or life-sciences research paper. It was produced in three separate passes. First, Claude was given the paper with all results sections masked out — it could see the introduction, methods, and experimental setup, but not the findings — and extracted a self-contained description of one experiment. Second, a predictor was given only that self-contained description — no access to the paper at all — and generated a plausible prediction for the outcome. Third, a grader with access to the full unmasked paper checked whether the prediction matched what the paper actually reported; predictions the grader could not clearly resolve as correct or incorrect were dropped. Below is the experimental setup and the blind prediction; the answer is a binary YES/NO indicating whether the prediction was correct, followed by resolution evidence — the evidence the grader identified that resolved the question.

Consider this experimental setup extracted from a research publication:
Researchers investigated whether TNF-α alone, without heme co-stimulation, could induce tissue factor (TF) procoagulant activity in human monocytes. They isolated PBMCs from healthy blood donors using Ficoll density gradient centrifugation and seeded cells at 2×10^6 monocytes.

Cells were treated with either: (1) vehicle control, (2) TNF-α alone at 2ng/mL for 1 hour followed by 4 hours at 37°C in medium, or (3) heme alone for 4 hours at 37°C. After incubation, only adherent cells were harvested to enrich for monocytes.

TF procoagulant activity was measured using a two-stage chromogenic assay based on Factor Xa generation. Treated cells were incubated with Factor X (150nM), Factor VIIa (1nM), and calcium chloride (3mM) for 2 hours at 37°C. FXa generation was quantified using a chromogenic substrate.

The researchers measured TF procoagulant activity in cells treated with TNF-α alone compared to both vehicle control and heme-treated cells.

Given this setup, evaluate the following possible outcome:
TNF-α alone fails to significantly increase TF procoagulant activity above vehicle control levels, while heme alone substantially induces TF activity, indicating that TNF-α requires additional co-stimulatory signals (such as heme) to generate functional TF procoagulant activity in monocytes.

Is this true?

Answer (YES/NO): YES